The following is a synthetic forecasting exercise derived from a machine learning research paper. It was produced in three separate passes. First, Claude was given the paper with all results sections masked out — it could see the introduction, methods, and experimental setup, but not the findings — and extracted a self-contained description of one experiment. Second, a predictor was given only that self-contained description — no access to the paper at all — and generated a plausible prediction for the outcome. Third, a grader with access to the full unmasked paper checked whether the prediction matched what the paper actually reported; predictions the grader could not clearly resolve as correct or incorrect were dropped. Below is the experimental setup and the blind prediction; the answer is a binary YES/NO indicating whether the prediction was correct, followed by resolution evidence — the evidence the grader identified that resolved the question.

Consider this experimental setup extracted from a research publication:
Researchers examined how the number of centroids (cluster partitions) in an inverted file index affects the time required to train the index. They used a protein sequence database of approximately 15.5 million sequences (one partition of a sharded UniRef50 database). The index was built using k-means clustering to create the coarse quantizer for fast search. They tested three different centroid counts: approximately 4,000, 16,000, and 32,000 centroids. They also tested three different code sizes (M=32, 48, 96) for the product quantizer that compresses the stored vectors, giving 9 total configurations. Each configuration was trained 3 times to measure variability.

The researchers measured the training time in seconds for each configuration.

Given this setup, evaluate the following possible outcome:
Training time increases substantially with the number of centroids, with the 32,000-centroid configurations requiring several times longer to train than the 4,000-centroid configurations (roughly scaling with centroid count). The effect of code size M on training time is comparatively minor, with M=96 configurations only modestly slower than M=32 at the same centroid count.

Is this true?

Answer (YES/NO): YES